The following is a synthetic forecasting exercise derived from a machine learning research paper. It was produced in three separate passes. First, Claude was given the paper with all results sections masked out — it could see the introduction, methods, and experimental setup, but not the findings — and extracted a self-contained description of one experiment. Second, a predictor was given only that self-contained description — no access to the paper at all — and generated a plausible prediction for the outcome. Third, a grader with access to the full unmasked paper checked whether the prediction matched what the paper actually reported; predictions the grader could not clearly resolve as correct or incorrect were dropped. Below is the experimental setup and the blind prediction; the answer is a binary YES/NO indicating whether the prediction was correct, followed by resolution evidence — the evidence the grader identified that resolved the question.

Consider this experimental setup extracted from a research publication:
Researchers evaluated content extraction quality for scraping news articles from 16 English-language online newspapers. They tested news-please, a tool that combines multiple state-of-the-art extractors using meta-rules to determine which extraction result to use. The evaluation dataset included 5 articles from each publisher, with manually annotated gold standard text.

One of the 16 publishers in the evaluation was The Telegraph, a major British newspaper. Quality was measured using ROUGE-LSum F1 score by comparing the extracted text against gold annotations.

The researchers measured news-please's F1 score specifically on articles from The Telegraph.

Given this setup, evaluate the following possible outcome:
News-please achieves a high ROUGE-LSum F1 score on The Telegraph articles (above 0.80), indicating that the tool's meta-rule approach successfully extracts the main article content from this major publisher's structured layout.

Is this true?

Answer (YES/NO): NO